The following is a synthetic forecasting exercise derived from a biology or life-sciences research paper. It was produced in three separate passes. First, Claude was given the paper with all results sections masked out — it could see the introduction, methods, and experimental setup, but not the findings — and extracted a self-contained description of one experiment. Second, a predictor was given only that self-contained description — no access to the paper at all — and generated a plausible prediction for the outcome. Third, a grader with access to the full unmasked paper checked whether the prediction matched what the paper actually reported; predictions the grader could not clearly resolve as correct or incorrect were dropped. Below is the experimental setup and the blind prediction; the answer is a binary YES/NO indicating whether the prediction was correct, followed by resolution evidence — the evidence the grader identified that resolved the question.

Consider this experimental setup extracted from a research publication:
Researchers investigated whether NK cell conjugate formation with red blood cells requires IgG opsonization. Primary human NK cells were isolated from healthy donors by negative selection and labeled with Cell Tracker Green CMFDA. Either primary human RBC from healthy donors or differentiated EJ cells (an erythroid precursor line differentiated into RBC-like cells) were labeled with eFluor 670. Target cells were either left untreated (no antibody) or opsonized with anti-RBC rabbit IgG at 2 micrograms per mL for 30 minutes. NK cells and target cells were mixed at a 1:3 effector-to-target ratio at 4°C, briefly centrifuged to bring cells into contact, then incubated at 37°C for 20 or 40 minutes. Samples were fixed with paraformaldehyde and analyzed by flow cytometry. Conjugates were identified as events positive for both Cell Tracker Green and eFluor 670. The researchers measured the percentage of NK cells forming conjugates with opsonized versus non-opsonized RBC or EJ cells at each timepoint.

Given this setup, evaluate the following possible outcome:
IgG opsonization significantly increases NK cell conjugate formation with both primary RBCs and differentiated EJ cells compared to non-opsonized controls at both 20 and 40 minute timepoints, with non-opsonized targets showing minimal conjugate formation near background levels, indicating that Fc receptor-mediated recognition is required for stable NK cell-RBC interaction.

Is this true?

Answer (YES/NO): YES